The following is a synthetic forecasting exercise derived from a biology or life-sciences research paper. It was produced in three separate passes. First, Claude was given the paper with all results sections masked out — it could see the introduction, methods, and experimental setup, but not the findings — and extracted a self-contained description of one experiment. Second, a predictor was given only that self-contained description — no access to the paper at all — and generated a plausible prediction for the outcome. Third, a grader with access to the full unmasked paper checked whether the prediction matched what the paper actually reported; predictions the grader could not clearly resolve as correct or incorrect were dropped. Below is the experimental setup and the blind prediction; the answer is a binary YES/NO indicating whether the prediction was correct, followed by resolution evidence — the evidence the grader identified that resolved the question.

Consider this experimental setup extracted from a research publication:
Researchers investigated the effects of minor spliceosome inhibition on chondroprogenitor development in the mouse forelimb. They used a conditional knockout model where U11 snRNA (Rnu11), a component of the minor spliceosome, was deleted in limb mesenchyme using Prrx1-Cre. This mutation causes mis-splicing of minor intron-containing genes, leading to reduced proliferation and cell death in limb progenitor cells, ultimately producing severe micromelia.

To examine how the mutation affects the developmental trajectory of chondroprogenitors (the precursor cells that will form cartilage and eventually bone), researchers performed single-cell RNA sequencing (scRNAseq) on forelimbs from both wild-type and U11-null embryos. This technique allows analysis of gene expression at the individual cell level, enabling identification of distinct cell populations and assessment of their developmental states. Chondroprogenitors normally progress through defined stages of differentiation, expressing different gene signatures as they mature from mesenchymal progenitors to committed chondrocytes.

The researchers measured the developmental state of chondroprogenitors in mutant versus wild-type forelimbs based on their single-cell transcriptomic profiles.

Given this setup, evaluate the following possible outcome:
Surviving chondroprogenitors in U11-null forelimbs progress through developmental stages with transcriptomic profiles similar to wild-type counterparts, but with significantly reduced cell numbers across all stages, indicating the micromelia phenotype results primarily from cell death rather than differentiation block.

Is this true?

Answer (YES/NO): NO